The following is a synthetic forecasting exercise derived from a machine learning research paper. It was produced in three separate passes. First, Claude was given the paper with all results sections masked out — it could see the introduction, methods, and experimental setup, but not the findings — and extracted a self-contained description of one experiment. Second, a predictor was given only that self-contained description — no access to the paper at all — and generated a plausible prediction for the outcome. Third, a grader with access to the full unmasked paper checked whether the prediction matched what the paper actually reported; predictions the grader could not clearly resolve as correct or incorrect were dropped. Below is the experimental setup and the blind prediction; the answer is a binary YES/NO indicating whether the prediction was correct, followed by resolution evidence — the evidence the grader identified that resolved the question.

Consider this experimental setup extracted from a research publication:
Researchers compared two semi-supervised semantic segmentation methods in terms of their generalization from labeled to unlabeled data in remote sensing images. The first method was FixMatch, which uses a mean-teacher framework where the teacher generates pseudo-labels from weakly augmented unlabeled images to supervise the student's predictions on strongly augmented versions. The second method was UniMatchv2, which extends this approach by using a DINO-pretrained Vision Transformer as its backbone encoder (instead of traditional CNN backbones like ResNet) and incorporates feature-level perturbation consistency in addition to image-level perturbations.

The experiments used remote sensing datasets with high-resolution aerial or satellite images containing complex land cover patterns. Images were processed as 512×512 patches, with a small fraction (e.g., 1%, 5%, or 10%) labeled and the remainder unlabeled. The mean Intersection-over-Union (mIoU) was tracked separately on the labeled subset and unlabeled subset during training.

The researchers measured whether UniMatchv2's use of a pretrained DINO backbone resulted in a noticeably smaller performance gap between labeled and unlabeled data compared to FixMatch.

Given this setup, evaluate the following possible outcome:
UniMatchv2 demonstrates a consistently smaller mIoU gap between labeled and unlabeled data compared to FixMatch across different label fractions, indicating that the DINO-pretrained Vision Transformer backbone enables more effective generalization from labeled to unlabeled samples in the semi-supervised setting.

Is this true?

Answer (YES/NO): NO